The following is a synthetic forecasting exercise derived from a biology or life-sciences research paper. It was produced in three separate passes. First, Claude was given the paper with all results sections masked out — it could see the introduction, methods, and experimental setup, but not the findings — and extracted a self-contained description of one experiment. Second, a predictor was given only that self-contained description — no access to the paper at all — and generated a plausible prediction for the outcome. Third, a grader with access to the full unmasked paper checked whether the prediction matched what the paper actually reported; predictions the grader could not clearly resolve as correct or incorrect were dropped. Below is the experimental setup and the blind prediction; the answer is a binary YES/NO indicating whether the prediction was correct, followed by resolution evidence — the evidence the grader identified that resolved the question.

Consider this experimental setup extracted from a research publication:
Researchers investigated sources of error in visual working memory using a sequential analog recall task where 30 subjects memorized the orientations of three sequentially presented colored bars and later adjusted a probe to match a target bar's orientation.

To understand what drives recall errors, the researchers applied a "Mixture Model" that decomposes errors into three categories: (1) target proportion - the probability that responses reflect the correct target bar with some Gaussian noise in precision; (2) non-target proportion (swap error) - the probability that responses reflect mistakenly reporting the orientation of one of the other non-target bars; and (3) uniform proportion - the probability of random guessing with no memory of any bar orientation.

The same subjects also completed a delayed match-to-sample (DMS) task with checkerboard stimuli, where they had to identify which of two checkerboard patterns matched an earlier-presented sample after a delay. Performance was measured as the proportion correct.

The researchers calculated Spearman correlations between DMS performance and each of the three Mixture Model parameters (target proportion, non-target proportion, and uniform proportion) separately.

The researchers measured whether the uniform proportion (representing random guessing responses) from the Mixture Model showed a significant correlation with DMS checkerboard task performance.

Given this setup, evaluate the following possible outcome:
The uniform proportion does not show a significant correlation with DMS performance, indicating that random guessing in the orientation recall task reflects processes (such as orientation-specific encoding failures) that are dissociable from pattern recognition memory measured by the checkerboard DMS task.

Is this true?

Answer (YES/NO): YES